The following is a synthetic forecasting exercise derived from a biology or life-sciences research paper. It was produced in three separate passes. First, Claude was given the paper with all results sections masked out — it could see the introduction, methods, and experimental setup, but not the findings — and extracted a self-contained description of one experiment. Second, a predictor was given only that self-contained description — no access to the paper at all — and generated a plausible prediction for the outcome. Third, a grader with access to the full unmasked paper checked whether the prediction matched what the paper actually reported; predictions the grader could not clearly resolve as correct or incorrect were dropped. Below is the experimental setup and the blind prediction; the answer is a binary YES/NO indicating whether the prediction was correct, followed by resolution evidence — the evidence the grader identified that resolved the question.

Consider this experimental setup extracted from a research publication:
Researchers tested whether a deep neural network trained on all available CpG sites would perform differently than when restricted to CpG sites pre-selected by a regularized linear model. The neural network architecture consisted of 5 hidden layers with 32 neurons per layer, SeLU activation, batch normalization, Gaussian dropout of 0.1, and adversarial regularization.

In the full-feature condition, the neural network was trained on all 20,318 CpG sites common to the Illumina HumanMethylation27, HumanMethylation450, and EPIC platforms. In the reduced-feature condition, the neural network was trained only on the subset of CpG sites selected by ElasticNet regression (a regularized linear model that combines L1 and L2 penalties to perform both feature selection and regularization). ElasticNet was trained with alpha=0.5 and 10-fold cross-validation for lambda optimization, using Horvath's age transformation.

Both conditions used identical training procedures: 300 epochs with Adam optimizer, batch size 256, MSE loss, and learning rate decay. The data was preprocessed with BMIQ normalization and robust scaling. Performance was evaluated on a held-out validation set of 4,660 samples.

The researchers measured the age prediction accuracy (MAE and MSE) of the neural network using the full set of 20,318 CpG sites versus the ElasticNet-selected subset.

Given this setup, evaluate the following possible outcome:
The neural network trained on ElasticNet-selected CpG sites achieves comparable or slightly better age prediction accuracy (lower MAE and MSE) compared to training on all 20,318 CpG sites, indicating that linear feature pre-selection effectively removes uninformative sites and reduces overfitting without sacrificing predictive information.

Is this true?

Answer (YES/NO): NO